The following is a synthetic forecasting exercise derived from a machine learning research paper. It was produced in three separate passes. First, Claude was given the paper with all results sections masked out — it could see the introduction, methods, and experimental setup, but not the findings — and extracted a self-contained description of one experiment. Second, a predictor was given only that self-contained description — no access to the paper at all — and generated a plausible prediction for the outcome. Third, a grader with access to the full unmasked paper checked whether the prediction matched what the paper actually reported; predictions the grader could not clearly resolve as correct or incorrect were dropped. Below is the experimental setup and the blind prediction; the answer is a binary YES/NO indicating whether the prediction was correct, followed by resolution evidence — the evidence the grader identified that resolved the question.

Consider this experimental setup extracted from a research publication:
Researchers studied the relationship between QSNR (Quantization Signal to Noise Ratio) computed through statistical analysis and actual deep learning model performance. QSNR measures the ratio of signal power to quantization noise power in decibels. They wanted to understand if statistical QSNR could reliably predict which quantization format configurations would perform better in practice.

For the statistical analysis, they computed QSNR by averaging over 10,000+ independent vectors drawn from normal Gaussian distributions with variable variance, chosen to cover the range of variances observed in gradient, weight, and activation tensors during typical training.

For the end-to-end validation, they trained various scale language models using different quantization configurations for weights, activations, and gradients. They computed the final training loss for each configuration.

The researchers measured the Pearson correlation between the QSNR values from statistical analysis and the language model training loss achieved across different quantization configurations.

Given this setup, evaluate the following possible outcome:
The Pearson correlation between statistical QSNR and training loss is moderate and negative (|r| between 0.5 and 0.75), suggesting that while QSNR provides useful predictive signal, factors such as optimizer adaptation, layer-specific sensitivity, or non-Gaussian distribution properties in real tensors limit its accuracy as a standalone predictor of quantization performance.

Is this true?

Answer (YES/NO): NO